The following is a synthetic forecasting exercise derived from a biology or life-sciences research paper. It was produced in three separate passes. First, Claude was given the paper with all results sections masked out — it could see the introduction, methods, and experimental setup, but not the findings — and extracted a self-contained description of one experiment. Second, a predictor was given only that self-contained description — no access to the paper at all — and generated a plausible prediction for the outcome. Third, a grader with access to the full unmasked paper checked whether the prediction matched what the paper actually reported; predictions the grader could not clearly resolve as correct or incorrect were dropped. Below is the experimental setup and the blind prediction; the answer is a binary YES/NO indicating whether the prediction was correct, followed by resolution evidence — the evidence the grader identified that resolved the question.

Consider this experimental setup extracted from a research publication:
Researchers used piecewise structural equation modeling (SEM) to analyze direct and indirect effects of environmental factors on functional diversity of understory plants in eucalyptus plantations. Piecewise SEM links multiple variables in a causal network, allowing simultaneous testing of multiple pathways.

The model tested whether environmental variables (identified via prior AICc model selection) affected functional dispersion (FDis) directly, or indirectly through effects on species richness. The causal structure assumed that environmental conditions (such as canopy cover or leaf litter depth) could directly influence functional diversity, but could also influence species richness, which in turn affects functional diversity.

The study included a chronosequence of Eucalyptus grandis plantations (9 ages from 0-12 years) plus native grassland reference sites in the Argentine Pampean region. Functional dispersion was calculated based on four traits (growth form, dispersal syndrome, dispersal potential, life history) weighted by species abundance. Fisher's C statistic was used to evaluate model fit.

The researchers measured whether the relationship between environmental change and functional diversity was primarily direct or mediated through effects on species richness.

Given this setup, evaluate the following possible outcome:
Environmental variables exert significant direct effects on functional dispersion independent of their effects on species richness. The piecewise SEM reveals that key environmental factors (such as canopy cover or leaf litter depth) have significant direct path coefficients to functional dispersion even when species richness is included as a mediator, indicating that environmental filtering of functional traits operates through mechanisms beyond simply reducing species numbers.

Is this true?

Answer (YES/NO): NO